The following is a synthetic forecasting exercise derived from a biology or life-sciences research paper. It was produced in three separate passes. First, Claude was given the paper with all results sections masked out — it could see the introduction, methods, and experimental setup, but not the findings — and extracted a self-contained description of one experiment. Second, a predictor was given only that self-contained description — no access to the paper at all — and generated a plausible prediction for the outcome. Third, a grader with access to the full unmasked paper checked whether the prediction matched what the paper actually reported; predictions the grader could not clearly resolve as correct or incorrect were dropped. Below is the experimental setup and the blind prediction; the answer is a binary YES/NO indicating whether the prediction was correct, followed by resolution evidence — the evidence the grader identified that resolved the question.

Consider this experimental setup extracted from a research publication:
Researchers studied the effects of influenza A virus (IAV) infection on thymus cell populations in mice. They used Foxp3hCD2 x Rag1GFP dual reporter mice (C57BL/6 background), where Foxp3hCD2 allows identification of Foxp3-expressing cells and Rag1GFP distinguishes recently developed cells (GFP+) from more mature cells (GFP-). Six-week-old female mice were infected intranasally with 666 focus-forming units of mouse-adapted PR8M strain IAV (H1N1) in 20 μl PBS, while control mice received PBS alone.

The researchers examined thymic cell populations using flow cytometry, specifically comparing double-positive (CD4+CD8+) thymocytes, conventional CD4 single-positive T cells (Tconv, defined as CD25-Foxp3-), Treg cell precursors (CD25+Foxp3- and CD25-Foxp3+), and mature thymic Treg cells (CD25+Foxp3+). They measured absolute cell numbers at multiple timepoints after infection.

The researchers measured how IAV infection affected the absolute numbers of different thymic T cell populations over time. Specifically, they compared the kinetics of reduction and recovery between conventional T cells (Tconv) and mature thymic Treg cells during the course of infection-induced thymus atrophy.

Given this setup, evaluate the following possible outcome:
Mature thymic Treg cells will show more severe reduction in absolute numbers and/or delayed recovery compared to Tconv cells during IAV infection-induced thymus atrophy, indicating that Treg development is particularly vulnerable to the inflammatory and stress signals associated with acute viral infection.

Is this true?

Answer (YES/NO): NO